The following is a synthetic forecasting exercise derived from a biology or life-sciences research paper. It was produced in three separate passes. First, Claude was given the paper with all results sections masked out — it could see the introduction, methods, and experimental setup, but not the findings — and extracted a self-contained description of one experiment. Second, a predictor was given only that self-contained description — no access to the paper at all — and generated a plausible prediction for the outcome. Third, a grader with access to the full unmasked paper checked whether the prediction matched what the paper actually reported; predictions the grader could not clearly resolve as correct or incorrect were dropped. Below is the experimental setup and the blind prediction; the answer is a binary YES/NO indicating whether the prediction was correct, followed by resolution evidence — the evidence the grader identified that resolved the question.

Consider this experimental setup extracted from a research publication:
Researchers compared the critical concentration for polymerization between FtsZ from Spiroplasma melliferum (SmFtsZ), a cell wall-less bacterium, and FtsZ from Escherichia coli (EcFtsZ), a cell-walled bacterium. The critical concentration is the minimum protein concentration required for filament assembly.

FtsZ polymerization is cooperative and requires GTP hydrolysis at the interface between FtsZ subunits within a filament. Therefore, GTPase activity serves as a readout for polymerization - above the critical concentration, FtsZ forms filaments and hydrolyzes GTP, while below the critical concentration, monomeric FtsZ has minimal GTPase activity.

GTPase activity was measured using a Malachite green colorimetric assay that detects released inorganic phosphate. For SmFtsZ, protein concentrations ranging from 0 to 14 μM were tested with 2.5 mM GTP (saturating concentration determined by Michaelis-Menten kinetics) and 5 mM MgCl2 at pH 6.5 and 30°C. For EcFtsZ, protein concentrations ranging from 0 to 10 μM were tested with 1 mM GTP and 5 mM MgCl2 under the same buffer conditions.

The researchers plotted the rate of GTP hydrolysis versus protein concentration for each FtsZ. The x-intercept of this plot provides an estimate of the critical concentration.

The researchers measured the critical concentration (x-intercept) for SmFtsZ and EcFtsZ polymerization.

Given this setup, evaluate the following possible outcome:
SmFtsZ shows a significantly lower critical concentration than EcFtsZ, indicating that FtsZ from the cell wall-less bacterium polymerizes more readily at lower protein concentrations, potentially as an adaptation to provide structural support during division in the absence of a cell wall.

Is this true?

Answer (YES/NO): NO